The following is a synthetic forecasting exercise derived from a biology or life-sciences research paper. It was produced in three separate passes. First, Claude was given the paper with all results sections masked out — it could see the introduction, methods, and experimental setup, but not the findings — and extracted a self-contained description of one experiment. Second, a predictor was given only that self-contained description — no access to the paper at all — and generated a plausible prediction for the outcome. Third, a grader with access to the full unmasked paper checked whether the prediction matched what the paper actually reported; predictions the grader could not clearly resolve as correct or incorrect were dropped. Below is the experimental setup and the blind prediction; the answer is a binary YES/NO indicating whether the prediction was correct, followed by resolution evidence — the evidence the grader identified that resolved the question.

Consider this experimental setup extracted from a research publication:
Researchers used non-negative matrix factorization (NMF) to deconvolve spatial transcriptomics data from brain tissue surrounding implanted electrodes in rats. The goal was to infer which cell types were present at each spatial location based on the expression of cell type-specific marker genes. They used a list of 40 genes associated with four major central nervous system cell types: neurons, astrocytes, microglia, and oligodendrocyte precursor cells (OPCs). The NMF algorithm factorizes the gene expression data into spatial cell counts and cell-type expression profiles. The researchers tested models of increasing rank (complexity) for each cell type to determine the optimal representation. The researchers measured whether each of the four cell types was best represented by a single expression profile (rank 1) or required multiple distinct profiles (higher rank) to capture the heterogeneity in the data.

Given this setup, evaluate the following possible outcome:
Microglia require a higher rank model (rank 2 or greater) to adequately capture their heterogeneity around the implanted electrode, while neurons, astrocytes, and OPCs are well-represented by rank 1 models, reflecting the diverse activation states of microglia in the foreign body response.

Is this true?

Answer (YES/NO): NO